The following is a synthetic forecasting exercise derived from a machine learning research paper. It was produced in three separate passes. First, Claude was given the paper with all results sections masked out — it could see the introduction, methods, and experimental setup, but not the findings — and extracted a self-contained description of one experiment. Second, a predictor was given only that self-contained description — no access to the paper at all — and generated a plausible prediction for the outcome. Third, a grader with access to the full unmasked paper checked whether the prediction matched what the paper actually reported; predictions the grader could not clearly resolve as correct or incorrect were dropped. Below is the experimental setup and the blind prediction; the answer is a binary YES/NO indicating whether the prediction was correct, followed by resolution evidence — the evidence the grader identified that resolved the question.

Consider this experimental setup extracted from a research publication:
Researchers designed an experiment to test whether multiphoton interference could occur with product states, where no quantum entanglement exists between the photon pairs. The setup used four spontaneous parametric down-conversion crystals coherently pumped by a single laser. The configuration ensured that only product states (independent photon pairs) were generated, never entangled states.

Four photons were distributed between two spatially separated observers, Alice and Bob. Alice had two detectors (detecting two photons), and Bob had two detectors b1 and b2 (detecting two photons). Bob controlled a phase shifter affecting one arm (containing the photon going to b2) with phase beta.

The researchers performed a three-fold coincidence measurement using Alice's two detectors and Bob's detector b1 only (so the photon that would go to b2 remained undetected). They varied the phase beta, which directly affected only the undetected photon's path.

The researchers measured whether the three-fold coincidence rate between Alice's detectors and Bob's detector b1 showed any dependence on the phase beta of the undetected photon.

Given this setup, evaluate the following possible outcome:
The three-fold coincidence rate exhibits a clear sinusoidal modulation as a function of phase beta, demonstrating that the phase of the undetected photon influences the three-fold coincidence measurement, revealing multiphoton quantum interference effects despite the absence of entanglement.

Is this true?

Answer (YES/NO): YES